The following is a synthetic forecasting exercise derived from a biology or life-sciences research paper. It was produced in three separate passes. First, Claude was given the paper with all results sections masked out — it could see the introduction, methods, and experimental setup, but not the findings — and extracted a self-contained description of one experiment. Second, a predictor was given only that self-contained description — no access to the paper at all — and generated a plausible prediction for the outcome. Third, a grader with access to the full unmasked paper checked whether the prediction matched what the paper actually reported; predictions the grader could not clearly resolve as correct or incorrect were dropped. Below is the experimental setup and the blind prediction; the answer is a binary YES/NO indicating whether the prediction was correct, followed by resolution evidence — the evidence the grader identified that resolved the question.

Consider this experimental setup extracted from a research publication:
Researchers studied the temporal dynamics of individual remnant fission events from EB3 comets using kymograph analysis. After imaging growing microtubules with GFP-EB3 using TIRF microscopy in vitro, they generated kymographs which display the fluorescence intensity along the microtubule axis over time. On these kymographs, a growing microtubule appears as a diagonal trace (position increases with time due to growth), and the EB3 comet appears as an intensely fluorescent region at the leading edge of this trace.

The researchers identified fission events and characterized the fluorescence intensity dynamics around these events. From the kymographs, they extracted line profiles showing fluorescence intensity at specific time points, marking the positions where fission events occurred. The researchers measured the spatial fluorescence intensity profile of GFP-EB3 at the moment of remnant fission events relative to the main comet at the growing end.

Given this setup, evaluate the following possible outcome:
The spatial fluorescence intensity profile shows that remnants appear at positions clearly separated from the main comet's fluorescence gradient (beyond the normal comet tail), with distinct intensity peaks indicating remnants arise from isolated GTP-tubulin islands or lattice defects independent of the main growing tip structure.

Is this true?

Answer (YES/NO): NO